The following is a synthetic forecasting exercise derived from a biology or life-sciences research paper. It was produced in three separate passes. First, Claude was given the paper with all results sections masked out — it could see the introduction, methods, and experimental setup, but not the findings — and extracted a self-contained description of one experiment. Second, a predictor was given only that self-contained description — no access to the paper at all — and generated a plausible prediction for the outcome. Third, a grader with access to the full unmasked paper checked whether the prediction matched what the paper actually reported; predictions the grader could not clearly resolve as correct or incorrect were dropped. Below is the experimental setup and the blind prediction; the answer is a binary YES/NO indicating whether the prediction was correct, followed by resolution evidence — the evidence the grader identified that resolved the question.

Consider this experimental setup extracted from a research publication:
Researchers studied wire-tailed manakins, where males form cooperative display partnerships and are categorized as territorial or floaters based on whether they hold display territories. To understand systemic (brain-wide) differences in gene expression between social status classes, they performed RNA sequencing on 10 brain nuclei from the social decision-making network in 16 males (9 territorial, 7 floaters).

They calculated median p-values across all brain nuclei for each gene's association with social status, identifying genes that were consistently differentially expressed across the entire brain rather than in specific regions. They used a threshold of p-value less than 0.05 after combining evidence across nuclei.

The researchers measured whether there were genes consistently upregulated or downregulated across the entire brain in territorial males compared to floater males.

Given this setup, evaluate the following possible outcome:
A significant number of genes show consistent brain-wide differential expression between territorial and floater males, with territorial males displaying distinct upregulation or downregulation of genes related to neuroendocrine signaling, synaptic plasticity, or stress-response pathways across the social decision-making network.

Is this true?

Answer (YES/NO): NO